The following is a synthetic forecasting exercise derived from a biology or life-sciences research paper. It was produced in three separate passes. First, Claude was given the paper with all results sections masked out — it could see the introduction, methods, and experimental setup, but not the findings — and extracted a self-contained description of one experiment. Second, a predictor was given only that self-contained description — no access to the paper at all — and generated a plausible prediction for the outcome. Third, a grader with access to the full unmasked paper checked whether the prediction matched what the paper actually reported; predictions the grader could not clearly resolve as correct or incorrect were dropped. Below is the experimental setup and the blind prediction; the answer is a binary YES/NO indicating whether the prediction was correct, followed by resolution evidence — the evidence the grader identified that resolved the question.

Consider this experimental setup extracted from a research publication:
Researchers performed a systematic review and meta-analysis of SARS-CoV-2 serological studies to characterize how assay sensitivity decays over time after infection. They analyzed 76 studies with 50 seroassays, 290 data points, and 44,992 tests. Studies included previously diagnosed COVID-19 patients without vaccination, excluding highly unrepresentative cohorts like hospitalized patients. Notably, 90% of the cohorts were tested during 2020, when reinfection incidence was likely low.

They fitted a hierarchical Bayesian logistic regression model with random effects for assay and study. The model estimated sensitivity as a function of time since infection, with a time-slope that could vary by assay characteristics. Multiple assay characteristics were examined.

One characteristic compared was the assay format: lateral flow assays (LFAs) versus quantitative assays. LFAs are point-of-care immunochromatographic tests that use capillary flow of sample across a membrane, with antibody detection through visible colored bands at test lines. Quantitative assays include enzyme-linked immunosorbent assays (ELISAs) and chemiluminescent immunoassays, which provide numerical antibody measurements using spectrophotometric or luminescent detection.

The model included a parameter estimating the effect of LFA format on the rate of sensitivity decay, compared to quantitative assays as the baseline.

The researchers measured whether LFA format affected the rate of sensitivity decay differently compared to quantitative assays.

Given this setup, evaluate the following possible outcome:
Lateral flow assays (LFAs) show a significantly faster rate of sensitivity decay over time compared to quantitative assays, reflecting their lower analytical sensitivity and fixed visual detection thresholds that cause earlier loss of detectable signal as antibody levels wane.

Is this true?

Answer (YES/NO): YES